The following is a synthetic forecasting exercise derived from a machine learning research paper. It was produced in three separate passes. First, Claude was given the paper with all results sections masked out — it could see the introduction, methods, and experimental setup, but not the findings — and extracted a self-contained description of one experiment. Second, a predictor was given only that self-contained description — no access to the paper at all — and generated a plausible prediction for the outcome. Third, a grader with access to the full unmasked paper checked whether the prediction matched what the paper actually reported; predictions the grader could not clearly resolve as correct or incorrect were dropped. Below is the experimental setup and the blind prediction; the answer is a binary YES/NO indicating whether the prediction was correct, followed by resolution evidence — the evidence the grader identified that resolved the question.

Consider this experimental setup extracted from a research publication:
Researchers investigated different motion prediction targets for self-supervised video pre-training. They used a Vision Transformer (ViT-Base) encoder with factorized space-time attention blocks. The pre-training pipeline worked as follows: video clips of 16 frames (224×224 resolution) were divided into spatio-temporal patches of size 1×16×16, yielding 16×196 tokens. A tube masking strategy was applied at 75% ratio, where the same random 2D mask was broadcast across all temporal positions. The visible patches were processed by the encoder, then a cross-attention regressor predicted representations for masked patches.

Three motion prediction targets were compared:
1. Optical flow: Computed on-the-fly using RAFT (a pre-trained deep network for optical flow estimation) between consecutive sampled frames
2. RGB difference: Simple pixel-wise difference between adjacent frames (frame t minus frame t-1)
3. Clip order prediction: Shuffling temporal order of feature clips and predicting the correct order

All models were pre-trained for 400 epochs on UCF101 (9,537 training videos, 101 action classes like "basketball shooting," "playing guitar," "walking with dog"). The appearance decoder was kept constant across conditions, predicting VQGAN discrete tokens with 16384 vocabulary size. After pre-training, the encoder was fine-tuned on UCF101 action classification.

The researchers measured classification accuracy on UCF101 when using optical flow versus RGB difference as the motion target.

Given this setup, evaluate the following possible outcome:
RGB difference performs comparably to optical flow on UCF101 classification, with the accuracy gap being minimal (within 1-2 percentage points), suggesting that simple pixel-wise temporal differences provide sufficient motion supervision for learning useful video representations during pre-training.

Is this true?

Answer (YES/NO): YES